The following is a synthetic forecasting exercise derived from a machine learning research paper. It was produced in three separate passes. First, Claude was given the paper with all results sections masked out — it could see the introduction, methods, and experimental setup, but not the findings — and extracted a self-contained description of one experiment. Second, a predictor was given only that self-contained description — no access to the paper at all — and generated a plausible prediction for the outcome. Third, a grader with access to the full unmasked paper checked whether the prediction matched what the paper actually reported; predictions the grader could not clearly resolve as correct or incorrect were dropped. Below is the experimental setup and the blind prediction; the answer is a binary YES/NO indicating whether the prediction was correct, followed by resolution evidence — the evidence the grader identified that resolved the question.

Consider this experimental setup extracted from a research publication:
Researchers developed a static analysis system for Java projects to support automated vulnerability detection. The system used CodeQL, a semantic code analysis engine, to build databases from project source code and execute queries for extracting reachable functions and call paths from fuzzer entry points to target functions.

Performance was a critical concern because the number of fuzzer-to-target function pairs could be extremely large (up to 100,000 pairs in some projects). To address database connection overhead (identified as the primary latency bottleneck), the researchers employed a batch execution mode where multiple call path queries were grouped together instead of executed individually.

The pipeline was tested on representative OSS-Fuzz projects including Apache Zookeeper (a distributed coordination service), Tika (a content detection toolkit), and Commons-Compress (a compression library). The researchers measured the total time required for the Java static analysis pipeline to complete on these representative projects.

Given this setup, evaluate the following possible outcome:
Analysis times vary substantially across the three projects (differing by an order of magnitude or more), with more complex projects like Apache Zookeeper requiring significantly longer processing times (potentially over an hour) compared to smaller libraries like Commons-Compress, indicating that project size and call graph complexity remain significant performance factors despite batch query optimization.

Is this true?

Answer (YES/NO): NO